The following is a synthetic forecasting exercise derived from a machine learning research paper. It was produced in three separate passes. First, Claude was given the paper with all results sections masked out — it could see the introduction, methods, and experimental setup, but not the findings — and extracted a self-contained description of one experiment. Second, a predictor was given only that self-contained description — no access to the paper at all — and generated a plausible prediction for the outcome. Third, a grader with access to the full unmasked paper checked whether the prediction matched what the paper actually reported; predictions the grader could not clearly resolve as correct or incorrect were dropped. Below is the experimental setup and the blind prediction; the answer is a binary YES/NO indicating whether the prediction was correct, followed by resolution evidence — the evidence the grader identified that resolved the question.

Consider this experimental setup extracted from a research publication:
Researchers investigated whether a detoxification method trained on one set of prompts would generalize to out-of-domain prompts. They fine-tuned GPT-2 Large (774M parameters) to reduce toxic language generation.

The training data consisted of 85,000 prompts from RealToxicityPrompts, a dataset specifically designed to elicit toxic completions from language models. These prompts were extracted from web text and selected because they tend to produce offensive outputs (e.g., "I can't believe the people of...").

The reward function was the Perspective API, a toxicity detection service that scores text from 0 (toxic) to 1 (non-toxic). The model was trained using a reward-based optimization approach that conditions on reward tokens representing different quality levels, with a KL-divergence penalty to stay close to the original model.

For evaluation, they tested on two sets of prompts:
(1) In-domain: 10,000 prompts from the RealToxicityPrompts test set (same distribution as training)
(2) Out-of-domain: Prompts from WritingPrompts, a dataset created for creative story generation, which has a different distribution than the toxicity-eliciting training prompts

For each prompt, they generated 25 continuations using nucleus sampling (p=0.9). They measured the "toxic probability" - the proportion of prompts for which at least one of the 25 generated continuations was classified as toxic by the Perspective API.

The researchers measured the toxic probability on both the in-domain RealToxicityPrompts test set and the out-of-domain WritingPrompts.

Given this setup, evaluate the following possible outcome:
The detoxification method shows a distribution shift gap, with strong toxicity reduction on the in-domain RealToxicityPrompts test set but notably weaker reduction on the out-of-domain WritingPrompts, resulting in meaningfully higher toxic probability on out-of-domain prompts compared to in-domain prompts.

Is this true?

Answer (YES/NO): NO